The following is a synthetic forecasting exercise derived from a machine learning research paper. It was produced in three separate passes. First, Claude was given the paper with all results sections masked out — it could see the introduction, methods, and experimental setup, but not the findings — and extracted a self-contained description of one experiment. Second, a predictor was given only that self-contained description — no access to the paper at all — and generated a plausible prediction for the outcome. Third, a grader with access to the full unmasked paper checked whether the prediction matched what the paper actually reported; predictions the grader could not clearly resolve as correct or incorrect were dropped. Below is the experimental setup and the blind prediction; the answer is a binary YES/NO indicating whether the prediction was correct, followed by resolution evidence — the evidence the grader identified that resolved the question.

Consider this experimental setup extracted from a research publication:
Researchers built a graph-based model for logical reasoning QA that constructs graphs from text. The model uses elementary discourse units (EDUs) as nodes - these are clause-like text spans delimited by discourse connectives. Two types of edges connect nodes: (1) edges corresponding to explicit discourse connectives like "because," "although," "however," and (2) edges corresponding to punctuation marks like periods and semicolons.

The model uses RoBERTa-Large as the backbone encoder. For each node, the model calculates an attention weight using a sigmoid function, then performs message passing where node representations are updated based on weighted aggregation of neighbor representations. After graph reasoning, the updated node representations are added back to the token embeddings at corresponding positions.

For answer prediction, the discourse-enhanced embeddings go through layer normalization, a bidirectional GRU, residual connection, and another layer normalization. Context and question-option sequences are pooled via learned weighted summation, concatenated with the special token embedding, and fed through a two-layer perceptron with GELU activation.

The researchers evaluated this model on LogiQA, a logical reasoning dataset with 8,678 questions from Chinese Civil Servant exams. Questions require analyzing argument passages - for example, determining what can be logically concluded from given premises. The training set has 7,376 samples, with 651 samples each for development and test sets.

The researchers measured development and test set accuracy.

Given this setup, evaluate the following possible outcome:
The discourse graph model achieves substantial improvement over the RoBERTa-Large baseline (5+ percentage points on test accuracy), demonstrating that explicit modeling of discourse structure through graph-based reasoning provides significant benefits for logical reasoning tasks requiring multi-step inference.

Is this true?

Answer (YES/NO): NO